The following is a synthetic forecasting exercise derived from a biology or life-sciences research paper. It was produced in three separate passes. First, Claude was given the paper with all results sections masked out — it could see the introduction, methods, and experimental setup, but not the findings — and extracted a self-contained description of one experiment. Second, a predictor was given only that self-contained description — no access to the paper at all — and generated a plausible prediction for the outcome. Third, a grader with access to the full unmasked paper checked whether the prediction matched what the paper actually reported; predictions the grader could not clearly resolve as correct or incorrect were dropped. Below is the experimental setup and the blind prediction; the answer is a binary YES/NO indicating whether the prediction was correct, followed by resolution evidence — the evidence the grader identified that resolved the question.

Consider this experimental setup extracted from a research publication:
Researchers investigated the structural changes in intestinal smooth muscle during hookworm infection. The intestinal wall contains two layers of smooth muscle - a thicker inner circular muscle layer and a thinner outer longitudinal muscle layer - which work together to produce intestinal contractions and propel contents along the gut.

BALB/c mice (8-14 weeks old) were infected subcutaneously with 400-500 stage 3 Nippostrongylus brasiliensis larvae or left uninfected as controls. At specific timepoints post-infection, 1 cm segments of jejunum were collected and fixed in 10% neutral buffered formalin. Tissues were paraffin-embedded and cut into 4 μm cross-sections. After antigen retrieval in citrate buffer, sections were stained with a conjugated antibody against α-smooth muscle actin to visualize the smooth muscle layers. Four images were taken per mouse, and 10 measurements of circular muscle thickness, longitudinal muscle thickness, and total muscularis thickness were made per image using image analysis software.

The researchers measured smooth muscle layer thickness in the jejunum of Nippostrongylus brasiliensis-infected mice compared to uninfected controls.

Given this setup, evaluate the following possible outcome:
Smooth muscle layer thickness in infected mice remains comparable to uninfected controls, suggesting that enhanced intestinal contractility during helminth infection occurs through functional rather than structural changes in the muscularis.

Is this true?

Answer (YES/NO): NO